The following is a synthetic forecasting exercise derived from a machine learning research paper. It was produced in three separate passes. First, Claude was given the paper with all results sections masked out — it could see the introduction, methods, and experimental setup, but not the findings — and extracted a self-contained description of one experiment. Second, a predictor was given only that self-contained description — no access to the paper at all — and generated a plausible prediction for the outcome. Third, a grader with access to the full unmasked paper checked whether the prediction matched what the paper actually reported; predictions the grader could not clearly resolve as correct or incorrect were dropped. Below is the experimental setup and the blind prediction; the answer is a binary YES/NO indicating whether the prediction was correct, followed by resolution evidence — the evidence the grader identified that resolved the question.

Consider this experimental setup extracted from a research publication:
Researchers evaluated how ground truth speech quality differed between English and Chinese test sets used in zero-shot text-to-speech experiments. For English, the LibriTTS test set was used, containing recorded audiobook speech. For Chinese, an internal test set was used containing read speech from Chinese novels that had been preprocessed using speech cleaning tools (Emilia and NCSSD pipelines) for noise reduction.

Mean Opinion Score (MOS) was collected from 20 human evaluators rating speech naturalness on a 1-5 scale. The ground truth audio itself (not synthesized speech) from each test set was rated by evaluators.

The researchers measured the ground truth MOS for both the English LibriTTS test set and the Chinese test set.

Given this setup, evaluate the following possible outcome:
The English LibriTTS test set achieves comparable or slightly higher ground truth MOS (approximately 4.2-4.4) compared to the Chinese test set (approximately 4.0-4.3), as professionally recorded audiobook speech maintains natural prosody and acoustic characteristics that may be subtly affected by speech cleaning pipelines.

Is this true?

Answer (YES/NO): NO